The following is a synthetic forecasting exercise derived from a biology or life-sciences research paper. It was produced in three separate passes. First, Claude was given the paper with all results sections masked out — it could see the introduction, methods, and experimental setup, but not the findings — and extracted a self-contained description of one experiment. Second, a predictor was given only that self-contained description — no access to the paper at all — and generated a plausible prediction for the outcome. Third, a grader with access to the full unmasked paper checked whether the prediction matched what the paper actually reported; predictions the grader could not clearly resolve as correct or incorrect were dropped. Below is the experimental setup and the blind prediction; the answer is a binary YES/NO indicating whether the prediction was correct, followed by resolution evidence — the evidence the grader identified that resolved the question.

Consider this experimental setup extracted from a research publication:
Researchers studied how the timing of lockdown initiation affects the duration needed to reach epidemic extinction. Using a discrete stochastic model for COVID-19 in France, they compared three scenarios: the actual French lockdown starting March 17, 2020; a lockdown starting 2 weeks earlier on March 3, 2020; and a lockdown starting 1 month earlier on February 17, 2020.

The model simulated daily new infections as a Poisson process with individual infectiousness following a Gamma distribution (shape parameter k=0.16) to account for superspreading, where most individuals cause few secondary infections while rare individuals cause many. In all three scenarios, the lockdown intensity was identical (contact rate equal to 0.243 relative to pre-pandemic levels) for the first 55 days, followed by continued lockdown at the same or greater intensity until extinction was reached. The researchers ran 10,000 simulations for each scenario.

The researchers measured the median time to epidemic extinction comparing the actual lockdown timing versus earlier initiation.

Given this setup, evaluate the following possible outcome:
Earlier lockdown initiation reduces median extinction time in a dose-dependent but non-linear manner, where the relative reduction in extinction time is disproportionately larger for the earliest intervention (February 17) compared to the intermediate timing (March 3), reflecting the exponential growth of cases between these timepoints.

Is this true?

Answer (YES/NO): YES